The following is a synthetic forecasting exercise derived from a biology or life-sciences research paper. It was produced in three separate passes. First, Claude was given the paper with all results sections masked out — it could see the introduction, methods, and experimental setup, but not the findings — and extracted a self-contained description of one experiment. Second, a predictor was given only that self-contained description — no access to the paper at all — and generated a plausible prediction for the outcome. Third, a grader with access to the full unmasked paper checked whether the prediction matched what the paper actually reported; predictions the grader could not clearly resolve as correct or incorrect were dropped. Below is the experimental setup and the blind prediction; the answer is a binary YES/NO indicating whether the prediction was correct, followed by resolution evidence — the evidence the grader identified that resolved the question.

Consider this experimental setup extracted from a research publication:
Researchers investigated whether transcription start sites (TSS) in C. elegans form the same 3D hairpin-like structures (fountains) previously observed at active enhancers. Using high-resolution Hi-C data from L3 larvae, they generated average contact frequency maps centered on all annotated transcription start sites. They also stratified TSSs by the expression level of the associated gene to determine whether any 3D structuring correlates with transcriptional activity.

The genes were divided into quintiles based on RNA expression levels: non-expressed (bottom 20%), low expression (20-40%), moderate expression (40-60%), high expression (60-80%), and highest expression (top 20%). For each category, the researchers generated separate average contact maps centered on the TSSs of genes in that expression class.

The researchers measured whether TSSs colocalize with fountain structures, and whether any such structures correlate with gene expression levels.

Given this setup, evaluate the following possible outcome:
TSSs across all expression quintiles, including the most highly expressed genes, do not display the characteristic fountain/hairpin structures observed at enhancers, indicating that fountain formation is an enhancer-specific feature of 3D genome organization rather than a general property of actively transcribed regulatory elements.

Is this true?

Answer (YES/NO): YES